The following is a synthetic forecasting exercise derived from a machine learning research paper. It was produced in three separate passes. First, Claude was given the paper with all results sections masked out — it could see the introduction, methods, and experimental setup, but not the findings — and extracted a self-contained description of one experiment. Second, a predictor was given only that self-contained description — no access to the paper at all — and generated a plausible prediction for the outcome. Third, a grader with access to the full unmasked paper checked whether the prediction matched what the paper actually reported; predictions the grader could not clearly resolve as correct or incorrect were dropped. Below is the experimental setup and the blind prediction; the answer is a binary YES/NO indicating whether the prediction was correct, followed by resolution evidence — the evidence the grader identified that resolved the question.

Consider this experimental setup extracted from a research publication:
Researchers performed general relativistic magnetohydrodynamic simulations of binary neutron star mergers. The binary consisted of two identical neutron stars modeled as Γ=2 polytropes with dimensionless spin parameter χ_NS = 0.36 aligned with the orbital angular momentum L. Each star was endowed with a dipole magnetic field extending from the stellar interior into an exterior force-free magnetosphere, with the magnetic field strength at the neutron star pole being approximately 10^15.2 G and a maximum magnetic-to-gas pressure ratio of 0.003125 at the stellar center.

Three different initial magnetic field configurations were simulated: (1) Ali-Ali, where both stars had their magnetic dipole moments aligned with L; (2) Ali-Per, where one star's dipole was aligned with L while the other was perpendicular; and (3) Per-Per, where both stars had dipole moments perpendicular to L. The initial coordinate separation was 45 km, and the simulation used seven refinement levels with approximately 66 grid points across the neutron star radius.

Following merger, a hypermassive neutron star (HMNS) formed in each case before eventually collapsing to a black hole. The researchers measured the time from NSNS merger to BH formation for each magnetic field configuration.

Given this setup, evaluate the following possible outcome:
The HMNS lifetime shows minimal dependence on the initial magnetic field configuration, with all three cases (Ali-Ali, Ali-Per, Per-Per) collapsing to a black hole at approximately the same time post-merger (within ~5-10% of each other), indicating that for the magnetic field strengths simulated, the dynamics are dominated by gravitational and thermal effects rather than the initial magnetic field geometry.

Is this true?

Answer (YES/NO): NO